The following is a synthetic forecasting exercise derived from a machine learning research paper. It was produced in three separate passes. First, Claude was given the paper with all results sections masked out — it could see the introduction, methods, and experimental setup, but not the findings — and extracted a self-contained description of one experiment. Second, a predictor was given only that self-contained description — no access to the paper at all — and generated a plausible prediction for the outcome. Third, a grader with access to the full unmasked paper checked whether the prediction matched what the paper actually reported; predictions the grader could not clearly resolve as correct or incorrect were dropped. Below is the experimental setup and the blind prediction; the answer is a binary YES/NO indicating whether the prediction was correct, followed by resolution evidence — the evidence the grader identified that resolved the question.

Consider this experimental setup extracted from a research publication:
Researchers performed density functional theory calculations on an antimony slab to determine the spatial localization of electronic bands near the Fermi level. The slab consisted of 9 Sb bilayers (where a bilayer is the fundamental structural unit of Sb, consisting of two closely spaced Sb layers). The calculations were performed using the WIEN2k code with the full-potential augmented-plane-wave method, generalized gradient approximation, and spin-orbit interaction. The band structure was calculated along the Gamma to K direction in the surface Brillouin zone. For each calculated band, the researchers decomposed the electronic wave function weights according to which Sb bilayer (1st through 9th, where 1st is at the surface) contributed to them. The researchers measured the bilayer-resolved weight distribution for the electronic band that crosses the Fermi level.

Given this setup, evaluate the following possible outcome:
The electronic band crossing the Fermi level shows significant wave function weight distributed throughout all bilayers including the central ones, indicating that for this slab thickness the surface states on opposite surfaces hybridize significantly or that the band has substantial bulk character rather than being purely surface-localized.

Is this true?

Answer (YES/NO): NO